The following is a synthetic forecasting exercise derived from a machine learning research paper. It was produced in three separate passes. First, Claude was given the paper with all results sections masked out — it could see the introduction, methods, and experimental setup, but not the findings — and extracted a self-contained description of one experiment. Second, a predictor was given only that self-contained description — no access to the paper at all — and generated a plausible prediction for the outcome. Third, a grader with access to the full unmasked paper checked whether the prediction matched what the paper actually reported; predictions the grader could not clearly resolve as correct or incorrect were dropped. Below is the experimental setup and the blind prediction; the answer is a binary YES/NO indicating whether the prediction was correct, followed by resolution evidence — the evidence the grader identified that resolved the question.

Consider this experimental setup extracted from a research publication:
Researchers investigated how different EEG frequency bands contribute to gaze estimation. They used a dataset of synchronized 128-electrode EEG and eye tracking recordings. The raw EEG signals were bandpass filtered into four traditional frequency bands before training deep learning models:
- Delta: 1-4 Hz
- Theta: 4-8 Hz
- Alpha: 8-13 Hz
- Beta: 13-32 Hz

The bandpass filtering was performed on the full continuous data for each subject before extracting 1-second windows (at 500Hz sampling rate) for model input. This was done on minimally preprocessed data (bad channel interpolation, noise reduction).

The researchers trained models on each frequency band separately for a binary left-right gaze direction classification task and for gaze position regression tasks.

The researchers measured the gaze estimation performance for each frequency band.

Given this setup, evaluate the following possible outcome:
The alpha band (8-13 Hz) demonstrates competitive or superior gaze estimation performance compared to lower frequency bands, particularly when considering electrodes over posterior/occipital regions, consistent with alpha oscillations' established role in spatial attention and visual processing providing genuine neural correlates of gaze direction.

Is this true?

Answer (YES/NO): NO